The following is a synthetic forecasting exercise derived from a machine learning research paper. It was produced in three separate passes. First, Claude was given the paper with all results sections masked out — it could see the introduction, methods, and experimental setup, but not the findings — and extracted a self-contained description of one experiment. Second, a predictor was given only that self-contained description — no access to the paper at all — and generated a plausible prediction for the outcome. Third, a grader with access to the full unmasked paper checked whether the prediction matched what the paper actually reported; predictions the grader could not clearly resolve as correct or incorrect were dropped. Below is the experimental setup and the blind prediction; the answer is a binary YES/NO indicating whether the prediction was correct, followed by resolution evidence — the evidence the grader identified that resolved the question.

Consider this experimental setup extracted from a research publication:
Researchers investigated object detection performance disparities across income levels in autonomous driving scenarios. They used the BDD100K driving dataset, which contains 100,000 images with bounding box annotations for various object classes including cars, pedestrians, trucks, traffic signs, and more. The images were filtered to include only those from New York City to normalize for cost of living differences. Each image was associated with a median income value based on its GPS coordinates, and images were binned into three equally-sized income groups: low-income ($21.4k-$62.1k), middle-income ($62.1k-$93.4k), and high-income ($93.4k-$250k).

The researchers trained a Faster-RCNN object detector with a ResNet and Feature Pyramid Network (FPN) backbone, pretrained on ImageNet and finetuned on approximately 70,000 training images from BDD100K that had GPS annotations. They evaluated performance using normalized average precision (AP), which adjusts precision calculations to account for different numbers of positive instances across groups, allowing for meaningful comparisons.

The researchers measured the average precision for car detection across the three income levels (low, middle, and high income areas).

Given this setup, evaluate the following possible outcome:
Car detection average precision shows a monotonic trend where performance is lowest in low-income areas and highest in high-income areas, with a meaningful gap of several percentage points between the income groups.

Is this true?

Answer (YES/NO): YES